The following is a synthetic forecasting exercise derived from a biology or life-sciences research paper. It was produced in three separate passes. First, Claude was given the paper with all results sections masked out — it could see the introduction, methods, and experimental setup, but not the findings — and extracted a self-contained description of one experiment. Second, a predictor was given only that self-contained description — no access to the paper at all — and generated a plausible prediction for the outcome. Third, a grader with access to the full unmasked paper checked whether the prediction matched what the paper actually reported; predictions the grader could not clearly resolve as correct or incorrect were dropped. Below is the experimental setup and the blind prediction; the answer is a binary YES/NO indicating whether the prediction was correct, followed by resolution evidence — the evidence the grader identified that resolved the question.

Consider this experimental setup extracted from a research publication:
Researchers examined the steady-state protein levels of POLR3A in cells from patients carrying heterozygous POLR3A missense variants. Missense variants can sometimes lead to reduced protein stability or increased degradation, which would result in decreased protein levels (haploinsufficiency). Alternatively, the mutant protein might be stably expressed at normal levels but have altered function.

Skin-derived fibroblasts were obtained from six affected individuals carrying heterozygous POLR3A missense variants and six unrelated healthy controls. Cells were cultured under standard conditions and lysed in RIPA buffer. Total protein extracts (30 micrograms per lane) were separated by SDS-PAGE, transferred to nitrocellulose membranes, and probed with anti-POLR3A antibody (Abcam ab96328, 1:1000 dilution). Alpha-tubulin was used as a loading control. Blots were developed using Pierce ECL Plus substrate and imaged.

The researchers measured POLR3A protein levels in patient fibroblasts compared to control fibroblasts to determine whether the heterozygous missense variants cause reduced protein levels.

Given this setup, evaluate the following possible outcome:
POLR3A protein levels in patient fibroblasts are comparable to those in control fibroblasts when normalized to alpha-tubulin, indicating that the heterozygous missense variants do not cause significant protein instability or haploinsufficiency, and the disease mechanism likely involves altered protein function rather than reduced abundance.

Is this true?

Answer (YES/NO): YES